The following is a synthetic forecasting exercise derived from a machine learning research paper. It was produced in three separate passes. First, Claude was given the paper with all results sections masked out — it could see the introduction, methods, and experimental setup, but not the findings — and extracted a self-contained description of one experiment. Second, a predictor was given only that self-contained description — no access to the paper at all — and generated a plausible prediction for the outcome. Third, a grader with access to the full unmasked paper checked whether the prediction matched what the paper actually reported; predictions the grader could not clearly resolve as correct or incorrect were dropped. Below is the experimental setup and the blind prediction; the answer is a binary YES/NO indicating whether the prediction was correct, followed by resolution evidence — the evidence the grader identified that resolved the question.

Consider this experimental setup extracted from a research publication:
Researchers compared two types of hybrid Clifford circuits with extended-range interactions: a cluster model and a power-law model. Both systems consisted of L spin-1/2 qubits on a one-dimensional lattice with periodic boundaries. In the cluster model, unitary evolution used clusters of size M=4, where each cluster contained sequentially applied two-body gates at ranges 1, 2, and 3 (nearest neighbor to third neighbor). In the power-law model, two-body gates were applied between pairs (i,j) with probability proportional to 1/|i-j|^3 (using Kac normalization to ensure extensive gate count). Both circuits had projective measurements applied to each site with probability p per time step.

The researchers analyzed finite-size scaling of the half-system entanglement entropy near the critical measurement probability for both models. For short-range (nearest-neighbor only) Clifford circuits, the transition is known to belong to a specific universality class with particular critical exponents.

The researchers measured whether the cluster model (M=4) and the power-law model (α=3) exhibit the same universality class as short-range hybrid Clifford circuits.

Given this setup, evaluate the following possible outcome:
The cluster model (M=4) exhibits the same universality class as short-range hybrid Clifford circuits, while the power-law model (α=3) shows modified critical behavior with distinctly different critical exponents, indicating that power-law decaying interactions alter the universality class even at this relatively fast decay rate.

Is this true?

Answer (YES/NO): NO